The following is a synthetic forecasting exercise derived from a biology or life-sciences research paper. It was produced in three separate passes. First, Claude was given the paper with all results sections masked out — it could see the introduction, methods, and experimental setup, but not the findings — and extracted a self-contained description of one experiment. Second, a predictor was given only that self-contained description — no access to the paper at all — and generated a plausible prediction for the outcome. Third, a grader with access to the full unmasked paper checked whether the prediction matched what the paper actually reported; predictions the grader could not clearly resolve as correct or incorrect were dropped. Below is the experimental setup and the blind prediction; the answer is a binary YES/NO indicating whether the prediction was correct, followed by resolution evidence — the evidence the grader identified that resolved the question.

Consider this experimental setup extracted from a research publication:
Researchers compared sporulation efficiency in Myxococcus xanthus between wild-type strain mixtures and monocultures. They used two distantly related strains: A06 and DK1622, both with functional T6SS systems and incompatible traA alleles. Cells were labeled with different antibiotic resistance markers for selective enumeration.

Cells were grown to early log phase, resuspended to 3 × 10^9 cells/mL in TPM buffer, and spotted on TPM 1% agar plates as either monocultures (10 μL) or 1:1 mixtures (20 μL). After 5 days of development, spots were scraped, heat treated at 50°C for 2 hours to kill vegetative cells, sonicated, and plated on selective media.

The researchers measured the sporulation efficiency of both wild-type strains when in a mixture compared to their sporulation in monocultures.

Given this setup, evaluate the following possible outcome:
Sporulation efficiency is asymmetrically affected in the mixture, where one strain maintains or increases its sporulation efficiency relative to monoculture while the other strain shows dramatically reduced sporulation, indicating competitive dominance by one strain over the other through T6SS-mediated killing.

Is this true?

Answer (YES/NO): NO